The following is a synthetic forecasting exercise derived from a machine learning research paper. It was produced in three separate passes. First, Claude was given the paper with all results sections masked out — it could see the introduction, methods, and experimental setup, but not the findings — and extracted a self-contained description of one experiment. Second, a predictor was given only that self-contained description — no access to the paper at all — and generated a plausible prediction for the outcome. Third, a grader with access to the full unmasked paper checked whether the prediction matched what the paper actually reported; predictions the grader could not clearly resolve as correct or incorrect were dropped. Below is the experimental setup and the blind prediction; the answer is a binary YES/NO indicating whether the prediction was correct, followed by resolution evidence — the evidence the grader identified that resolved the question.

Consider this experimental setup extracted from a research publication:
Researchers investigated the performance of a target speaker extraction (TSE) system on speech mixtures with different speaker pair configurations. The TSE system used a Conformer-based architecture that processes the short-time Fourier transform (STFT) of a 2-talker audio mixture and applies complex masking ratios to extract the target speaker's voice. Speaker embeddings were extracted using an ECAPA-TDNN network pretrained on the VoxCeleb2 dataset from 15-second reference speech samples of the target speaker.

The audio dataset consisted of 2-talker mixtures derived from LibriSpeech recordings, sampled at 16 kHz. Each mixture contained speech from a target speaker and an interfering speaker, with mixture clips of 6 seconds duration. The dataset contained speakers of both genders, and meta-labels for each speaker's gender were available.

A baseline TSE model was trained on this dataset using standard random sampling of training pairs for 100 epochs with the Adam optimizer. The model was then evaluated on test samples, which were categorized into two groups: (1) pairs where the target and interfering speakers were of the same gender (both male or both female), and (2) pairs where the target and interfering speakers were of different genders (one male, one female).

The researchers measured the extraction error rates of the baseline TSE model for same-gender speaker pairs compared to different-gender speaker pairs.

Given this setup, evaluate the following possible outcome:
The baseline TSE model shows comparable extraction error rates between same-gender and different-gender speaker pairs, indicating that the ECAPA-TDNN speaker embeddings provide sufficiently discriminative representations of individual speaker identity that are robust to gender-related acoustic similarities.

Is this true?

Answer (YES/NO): NO